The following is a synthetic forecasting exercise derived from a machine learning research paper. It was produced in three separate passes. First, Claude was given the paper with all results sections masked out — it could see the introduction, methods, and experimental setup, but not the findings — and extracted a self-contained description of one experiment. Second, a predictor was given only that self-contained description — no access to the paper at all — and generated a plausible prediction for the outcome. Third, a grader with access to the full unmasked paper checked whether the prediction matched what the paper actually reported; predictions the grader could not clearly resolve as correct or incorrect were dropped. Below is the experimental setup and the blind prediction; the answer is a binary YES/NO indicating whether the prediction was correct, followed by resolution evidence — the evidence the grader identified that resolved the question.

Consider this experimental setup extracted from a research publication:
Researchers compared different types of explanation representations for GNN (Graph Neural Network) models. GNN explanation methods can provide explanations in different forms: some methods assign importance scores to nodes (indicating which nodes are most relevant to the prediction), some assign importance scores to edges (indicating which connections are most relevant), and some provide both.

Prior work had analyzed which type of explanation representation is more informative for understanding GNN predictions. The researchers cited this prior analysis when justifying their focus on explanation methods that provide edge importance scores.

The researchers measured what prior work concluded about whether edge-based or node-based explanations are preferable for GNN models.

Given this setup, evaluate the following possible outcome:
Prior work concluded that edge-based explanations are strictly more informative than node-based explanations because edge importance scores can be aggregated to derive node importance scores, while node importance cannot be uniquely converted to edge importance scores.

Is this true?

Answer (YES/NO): NO